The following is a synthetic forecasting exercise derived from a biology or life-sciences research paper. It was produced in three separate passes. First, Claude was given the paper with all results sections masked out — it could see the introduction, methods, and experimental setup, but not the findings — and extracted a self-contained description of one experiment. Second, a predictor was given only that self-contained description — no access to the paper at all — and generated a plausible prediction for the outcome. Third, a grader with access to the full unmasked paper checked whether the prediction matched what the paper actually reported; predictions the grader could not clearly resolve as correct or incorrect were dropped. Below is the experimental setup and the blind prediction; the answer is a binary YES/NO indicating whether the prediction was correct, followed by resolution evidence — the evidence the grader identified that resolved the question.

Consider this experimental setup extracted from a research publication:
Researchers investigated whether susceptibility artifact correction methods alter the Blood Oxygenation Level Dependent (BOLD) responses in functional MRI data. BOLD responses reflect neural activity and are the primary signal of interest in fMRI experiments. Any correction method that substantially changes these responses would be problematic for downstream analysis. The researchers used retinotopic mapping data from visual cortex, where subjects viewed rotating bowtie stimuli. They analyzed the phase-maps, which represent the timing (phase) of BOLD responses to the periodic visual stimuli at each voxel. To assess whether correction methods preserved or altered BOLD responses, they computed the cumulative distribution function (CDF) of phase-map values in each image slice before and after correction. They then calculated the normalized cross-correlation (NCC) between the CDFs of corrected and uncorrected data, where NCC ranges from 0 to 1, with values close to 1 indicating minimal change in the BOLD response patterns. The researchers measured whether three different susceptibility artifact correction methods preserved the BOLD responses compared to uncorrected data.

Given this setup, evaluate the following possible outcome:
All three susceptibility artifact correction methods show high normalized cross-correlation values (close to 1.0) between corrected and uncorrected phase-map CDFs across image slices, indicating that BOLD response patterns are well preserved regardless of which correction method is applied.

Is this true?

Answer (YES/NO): YES